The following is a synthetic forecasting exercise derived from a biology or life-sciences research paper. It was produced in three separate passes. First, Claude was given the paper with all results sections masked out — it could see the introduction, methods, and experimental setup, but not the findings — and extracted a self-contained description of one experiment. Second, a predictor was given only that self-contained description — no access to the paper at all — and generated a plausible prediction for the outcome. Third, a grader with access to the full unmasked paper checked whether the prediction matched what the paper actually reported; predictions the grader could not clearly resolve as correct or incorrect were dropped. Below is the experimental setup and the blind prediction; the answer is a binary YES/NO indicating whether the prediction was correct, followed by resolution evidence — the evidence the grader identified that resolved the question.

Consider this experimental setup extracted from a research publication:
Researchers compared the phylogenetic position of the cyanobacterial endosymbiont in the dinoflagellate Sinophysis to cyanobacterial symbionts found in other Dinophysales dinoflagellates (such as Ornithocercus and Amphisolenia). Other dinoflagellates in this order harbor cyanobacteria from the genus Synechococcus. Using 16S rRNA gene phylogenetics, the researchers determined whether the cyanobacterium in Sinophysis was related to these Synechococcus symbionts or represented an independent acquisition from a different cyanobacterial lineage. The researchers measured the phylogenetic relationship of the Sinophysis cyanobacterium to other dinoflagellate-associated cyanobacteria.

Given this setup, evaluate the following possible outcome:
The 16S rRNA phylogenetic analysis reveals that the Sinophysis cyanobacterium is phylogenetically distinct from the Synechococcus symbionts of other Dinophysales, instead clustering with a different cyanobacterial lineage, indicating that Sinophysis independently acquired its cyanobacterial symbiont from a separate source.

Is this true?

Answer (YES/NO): YES